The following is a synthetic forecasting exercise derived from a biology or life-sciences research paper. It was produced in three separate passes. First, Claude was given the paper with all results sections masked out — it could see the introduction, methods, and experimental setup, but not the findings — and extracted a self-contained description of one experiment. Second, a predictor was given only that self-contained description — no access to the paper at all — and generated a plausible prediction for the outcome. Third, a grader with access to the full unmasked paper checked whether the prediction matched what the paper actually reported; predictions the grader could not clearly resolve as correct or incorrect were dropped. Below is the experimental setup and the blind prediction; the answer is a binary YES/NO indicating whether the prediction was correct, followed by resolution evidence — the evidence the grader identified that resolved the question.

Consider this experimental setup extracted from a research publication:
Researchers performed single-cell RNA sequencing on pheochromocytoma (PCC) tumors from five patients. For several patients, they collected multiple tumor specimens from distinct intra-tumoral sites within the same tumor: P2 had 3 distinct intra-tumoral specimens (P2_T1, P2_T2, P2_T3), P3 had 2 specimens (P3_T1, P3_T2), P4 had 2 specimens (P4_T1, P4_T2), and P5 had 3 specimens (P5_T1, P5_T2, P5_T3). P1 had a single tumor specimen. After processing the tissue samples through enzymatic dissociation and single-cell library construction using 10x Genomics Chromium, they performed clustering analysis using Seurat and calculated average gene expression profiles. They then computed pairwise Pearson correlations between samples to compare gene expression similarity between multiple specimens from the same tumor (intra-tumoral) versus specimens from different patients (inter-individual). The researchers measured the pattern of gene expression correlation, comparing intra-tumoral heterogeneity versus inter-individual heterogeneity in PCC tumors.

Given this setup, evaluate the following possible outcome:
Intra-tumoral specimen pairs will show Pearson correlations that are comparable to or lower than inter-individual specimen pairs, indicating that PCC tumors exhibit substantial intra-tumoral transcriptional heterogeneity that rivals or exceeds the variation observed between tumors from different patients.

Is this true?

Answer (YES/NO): NO